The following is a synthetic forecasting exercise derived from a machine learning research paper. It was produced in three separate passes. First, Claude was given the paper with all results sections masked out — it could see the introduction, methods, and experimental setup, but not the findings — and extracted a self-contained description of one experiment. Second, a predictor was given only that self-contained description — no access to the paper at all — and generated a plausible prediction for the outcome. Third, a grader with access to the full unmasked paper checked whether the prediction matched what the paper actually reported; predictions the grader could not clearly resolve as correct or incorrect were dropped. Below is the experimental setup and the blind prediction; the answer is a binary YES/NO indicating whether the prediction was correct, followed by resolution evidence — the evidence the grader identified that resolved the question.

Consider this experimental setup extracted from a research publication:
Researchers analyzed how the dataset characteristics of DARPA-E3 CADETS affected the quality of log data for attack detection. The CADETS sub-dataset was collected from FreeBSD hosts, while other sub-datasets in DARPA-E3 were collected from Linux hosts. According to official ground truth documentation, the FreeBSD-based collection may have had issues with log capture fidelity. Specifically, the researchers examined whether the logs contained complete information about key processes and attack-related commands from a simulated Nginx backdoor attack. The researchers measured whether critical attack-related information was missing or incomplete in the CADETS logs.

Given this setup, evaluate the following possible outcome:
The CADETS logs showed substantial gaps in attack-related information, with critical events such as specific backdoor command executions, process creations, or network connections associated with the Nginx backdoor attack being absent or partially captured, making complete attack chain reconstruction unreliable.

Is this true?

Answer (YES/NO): YES